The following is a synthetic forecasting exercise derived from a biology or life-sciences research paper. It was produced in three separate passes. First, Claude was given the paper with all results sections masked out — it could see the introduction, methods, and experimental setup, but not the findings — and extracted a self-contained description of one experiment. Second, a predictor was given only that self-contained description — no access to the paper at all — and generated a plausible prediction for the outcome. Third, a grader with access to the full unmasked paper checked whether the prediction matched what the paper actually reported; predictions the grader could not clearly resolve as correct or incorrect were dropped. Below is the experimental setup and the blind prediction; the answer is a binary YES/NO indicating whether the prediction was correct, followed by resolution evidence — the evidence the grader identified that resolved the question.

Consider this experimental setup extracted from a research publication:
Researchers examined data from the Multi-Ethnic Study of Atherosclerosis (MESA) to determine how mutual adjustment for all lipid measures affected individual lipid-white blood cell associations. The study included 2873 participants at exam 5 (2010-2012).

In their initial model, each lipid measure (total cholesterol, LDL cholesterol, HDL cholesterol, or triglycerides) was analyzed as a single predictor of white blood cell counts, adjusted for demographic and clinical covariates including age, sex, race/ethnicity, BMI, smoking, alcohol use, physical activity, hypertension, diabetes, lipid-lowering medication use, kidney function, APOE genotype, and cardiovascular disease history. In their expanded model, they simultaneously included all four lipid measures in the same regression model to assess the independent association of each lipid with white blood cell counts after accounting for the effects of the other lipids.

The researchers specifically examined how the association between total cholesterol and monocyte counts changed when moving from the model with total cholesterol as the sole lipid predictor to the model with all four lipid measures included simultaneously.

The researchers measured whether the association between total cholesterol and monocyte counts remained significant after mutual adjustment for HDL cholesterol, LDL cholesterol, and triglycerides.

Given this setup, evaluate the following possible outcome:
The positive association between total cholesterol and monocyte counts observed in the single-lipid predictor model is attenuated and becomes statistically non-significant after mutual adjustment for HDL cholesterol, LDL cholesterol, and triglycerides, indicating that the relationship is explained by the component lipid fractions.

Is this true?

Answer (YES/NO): NO